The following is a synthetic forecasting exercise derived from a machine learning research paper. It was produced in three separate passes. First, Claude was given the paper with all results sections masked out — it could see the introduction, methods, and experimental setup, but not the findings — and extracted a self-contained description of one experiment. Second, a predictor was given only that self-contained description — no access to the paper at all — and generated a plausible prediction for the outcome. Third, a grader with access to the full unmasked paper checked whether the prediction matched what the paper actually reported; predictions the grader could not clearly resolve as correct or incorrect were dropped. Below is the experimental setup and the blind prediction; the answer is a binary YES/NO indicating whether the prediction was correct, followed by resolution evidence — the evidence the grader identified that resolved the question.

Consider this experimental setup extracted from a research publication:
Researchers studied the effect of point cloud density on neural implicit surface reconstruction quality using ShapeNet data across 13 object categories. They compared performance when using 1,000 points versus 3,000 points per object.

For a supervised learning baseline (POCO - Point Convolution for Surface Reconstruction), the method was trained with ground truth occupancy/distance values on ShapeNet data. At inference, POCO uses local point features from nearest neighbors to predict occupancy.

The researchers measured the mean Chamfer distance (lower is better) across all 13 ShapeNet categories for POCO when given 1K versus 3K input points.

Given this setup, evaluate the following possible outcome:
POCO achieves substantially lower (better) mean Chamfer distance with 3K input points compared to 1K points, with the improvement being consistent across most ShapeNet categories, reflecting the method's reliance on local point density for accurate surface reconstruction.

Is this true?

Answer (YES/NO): YES